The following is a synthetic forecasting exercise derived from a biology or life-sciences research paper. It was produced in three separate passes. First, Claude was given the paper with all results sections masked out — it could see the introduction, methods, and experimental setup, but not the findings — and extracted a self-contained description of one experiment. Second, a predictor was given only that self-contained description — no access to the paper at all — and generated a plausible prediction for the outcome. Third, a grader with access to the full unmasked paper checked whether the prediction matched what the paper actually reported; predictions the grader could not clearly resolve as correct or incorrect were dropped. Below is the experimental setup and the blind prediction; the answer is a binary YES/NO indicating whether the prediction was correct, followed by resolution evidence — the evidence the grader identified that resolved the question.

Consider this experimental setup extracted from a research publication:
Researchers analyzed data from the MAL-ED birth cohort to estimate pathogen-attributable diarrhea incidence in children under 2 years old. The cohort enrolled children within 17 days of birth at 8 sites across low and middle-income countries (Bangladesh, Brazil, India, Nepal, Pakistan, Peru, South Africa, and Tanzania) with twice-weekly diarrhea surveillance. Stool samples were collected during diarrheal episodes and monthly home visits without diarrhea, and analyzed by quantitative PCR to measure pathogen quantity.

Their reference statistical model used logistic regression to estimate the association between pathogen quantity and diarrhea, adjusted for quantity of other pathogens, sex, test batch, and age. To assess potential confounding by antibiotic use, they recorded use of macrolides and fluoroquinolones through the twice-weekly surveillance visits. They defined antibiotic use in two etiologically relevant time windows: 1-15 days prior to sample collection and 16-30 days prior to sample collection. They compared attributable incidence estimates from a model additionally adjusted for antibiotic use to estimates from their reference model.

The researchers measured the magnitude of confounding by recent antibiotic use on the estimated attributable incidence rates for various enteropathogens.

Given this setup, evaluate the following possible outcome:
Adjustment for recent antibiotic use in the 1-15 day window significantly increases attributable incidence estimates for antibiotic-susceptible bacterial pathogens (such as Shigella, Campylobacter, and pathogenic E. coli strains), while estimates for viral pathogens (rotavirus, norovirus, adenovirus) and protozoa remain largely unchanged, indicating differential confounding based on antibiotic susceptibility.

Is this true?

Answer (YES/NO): NO